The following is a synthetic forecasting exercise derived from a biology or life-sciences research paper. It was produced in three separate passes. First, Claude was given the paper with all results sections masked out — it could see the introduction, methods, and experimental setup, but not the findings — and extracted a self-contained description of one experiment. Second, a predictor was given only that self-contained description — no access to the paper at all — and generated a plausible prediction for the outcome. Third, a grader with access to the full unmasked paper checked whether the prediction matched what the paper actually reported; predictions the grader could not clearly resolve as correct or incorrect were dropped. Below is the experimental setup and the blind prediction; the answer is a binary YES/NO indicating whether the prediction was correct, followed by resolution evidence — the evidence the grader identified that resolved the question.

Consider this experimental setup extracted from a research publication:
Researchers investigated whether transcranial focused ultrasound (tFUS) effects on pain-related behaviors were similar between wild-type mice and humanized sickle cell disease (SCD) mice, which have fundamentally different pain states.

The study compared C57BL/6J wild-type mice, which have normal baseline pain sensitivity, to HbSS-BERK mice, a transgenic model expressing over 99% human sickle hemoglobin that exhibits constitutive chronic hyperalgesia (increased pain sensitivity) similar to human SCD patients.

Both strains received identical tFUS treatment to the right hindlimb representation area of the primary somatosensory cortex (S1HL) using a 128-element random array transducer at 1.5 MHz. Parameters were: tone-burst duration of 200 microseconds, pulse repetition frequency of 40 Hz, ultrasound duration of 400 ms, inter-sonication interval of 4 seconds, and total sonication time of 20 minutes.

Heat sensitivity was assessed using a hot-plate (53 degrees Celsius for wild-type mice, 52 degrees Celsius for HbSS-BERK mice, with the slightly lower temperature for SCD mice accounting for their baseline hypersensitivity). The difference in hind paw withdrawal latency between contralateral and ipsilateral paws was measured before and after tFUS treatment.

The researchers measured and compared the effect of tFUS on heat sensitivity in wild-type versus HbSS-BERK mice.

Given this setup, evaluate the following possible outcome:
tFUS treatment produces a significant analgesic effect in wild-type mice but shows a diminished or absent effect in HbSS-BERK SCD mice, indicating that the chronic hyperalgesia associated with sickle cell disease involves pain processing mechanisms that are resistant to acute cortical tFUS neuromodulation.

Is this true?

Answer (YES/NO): NO